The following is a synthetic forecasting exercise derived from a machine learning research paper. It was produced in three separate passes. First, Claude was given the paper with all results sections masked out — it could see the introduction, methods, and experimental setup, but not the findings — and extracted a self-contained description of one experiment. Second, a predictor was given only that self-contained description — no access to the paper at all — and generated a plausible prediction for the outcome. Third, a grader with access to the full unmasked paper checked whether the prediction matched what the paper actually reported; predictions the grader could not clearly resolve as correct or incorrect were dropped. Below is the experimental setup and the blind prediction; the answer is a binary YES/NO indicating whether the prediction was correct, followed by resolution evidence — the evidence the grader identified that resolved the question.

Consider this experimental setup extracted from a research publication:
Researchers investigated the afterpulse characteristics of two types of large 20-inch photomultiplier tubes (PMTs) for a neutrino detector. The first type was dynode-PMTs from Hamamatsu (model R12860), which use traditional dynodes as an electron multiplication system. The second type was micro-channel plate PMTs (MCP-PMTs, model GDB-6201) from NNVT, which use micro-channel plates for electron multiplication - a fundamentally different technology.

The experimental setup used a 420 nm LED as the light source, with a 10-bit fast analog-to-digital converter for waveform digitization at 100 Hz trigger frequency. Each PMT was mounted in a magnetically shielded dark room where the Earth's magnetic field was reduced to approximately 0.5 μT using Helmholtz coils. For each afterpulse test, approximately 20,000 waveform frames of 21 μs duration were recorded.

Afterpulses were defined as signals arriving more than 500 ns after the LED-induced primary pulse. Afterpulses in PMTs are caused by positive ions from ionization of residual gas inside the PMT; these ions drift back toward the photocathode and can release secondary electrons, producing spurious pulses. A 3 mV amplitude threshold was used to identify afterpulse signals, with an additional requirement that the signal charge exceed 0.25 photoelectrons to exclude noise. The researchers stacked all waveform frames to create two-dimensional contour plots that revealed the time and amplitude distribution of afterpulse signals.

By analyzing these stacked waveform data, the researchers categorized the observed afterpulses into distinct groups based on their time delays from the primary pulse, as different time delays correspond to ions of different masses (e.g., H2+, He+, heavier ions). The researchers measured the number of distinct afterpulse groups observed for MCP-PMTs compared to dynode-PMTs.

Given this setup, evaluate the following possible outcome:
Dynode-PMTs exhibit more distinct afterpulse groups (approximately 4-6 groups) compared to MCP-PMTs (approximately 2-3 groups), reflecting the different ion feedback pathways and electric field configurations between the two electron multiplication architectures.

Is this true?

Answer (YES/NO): NO